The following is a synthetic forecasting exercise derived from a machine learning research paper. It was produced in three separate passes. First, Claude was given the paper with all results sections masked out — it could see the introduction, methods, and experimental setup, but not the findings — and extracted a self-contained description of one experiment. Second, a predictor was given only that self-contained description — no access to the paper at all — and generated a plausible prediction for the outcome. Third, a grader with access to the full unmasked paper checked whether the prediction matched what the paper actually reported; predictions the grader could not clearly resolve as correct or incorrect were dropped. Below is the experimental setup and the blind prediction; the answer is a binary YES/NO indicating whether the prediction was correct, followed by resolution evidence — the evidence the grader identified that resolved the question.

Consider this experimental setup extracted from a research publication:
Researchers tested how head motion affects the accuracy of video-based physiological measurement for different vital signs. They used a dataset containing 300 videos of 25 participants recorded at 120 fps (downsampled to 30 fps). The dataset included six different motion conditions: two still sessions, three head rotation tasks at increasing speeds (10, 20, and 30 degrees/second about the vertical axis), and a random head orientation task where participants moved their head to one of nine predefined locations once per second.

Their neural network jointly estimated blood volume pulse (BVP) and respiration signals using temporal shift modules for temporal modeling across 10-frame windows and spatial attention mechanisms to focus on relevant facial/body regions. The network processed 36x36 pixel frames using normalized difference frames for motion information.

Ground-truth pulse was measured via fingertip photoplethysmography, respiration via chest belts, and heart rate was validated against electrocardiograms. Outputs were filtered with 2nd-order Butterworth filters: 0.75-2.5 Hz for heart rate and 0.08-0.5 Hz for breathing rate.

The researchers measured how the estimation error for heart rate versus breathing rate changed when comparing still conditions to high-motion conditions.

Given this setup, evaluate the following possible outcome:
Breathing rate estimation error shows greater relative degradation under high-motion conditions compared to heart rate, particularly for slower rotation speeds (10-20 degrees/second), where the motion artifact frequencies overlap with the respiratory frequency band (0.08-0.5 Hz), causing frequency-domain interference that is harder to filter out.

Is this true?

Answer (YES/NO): NO